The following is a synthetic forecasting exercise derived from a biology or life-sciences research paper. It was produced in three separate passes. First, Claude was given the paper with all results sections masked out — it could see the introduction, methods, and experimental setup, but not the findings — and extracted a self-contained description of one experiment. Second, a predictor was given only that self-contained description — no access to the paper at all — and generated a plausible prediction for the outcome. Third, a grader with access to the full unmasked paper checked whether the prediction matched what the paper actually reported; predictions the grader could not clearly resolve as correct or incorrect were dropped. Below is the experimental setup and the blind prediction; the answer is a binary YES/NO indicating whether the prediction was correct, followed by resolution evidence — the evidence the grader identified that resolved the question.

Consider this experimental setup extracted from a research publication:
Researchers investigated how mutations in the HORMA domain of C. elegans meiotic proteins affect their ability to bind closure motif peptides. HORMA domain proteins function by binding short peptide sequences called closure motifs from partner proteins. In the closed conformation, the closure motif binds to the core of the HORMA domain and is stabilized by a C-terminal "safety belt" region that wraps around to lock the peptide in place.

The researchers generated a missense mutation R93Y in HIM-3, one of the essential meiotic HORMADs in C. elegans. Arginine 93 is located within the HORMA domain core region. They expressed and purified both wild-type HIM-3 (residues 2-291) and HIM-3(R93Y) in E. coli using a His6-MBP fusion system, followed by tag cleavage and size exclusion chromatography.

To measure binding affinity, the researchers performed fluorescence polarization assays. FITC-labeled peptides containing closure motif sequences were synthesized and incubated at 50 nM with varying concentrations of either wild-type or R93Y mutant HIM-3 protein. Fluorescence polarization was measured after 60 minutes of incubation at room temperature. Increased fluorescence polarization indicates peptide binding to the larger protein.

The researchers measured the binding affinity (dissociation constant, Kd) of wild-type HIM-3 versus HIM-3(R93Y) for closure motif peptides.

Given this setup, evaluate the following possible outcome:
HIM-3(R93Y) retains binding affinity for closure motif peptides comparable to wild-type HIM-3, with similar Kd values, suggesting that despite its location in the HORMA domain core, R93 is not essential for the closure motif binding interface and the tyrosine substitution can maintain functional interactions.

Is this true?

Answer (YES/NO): NO